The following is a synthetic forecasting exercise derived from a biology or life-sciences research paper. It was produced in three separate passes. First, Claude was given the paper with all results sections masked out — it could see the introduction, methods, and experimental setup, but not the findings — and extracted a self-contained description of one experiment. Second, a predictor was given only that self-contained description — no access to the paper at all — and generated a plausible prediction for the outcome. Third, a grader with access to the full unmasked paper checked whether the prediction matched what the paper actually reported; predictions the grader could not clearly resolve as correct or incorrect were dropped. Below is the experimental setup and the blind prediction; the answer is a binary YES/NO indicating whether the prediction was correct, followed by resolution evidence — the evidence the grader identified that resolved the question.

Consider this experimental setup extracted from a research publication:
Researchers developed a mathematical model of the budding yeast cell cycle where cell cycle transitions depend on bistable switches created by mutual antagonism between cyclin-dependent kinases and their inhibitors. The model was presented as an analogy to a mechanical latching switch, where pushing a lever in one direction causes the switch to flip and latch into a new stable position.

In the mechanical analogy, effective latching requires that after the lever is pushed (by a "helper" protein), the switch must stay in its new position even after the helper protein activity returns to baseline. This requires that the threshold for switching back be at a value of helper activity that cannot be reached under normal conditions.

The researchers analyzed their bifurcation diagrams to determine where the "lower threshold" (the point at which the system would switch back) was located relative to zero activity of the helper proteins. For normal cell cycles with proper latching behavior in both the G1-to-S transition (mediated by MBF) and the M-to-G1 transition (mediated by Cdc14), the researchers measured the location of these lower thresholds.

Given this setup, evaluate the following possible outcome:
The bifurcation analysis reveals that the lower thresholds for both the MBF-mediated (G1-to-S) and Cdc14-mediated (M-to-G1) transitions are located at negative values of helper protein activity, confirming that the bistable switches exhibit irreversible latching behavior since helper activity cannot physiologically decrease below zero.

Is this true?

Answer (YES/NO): YES